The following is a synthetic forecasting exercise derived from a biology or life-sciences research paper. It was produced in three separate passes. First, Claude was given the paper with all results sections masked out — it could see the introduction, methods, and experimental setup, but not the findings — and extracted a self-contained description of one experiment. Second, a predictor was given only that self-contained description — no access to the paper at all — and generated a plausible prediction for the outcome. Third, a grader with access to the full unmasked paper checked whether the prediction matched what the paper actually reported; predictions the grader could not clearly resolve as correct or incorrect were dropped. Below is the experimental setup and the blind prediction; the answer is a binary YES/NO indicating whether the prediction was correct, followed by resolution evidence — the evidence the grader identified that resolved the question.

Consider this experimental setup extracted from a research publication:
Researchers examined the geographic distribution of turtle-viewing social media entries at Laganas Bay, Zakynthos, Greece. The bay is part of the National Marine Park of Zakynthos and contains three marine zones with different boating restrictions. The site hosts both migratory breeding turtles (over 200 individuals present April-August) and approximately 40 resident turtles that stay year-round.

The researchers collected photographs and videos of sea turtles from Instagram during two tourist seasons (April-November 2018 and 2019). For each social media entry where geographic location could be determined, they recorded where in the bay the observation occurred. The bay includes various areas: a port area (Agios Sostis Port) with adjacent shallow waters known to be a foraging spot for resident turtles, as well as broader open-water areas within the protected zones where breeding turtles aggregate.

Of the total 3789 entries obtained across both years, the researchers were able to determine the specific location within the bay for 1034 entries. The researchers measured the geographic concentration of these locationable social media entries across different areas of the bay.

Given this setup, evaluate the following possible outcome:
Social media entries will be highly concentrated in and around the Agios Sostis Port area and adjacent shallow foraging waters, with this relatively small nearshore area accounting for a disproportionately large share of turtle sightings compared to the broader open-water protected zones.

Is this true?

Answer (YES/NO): YES